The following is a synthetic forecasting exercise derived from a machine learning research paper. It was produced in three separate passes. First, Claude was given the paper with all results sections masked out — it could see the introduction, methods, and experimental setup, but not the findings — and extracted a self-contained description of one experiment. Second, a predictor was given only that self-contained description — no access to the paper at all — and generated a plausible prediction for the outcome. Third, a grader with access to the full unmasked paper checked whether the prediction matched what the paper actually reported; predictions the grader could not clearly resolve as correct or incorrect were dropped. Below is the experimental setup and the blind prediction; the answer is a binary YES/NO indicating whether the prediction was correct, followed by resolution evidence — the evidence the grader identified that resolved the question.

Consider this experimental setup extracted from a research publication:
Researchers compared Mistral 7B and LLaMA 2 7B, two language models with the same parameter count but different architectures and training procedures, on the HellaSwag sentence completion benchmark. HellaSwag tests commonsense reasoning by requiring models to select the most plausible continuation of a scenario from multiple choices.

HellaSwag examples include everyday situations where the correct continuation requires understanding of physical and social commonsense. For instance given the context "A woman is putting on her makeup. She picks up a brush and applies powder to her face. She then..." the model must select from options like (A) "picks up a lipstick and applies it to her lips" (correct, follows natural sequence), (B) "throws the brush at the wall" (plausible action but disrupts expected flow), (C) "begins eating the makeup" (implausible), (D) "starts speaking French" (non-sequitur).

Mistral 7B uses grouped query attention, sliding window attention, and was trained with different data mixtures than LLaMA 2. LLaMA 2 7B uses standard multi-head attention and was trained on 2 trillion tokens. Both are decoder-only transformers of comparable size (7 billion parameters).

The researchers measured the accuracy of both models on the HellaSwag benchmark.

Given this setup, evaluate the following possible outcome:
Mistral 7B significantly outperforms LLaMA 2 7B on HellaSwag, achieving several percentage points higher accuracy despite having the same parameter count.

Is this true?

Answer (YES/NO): YES